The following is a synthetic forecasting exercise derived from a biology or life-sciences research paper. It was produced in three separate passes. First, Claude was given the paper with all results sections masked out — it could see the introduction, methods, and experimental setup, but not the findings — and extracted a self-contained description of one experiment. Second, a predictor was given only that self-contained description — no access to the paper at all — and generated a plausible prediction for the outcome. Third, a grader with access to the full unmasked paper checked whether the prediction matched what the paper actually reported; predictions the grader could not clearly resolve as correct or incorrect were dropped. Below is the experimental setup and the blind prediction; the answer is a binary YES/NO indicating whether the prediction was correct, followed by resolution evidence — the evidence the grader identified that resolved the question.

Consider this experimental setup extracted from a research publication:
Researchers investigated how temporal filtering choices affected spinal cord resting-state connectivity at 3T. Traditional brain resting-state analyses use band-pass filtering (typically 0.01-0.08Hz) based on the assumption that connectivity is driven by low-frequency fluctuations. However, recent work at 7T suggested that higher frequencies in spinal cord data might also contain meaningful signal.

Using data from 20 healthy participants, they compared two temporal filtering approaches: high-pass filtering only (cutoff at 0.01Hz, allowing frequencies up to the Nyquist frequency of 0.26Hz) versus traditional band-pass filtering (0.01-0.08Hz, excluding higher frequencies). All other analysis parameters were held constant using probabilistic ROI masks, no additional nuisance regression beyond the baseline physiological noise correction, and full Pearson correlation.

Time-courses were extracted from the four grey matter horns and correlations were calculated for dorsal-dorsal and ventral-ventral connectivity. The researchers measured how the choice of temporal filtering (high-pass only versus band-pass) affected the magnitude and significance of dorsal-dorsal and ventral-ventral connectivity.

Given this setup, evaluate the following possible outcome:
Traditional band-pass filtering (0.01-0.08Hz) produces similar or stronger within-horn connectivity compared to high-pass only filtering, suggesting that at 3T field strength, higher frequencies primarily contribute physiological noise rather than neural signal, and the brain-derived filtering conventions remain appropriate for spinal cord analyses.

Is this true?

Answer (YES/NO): NO